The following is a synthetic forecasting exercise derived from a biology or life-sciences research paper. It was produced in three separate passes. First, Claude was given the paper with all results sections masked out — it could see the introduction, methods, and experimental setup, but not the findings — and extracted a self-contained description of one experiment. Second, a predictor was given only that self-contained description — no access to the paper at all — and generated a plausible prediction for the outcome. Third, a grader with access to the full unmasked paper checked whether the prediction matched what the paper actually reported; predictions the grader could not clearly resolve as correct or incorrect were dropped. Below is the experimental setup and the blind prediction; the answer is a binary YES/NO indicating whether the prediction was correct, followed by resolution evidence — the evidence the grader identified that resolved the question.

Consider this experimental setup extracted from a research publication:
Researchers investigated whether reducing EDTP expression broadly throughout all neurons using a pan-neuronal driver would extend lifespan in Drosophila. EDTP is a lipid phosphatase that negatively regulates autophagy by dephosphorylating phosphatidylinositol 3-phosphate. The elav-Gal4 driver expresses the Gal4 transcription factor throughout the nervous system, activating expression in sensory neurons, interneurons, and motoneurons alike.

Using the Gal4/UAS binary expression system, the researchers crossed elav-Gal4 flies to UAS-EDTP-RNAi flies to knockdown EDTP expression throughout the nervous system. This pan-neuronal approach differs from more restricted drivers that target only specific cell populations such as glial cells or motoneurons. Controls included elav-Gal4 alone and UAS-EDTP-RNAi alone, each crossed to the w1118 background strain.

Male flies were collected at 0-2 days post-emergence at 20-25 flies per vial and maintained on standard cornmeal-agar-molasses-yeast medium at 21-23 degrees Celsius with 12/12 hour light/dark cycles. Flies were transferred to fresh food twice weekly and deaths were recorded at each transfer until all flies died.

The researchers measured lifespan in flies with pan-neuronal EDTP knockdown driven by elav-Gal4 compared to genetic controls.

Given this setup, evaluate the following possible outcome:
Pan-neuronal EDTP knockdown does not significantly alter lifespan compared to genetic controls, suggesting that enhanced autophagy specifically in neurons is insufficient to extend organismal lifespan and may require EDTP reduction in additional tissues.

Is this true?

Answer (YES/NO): YES